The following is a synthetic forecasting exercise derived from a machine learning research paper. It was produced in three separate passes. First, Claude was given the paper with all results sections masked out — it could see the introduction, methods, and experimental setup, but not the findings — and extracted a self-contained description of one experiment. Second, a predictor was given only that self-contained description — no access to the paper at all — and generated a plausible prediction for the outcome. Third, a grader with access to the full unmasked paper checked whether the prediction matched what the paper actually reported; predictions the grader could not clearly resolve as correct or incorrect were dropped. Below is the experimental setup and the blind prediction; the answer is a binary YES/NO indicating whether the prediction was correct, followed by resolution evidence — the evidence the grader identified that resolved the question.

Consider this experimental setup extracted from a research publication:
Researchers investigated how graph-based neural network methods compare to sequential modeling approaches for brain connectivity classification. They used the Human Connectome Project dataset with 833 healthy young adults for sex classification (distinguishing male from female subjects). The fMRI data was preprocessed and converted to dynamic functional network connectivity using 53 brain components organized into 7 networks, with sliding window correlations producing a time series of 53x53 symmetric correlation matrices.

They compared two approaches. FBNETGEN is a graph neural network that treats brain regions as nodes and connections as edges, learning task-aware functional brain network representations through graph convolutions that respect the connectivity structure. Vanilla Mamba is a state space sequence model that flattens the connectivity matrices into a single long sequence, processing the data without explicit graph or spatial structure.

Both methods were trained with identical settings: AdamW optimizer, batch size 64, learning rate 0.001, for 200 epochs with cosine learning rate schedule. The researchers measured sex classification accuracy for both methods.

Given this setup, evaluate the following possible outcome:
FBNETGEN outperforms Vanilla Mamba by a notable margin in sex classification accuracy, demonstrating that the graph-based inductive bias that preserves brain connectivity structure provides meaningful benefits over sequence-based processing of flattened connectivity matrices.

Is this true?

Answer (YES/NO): YES